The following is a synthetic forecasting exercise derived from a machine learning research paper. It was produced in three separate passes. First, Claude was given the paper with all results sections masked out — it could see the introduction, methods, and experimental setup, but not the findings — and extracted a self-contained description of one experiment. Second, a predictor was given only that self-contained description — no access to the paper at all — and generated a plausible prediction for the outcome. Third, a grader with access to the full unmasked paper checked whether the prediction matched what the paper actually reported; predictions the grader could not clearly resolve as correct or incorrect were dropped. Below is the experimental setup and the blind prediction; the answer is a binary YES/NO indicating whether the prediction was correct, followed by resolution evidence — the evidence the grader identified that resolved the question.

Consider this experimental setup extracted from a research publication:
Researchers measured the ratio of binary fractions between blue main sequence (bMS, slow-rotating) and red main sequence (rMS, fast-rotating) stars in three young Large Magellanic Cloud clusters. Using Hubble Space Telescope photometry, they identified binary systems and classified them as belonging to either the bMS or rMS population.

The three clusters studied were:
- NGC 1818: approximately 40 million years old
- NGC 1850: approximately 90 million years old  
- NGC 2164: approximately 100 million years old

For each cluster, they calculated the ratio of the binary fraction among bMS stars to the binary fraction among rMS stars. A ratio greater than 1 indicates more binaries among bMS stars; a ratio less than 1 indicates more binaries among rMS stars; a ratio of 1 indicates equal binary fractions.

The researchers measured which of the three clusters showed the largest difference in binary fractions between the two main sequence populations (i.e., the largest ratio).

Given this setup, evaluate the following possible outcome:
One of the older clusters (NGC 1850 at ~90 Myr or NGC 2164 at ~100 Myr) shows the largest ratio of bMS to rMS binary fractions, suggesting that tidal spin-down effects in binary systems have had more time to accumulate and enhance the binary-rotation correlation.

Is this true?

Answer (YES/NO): YES